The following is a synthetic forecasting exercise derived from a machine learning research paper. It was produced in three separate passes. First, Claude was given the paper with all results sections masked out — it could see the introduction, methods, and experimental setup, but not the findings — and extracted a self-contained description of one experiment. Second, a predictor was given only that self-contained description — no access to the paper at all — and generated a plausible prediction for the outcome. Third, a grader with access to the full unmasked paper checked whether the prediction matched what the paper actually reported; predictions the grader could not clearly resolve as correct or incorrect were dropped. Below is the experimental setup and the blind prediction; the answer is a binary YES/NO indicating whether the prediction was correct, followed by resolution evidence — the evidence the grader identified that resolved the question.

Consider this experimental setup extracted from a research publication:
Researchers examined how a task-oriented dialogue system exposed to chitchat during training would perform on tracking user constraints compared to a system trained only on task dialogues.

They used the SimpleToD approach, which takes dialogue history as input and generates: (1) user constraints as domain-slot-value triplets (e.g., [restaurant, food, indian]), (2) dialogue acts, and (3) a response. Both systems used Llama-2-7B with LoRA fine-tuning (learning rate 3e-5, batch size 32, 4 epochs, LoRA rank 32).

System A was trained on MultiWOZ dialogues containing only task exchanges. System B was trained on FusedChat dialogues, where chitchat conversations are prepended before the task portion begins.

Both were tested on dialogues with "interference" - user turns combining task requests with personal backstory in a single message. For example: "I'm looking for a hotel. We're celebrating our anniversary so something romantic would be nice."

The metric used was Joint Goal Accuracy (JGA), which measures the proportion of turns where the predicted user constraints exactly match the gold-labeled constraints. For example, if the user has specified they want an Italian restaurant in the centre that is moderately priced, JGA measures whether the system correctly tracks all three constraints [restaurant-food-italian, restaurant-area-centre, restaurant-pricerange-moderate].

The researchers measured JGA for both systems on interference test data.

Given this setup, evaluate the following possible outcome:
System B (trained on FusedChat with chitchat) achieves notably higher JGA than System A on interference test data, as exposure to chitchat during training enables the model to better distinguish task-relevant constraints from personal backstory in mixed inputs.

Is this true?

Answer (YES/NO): NO